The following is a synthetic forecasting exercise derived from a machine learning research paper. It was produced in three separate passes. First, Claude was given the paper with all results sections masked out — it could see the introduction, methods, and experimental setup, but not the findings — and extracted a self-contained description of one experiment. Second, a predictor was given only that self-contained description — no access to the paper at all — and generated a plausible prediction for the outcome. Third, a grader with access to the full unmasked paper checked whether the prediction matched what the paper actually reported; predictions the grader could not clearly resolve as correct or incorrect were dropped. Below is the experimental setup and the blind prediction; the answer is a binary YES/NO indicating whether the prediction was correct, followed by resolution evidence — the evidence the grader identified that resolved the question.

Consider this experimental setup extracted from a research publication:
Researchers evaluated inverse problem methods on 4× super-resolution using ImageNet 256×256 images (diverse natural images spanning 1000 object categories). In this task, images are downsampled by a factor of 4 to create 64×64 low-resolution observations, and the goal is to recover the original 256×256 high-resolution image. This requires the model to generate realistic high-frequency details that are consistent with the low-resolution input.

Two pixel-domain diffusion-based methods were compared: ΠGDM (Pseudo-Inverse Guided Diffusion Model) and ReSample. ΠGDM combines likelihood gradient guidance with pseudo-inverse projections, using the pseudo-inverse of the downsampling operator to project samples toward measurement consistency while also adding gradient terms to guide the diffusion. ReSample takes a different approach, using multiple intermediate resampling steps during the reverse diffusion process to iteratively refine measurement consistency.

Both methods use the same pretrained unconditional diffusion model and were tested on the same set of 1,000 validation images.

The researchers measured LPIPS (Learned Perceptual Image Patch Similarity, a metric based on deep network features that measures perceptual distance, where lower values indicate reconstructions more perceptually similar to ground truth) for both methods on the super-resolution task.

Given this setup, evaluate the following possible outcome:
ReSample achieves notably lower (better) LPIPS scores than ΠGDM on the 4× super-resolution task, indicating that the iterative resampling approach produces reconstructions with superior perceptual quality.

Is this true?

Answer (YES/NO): YES